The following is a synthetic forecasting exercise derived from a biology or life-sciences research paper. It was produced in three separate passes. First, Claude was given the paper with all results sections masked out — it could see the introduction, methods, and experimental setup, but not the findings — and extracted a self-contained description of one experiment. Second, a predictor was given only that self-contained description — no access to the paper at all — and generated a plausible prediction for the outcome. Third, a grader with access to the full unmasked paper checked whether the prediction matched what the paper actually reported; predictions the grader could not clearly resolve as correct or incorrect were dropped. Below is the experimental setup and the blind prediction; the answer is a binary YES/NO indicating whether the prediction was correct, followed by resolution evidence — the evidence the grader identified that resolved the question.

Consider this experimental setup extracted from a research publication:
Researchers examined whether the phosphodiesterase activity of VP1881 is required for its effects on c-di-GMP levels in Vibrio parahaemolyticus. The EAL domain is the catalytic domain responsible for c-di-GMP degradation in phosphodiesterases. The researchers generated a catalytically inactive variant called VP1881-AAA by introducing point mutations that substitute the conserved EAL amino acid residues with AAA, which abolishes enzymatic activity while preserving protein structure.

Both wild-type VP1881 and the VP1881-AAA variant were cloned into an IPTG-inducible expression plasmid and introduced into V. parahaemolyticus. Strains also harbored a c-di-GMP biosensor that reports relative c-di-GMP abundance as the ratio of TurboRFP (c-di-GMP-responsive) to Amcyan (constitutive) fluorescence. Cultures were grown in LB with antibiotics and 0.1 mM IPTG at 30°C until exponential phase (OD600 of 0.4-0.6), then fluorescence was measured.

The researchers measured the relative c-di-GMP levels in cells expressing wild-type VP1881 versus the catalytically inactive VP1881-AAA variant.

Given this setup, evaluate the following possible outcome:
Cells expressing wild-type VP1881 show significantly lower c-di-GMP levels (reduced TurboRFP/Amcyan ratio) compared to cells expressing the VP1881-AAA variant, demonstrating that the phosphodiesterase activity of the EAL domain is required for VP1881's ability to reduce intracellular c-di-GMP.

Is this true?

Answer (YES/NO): YES